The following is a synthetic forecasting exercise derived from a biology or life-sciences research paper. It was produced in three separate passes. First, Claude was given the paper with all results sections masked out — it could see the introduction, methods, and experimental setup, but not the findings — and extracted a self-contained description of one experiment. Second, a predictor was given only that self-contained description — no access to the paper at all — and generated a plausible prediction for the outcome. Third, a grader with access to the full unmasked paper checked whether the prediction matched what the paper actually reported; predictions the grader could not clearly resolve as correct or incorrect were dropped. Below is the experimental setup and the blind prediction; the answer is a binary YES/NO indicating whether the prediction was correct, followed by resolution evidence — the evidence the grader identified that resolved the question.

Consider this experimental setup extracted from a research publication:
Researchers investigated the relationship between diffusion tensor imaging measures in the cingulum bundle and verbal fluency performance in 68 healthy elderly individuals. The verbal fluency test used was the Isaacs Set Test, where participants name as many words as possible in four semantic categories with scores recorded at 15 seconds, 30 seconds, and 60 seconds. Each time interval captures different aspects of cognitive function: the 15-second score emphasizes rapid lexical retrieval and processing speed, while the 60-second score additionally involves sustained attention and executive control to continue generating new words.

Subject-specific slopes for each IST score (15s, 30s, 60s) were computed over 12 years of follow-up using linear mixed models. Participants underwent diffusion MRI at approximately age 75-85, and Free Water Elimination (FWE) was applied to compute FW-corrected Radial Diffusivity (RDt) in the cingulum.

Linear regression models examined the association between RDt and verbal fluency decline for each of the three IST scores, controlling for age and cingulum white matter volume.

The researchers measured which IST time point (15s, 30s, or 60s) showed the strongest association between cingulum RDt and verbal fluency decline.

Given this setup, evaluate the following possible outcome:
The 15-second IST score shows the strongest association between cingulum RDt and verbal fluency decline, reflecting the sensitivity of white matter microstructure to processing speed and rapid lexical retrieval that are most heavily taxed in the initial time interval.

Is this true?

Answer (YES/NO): NO